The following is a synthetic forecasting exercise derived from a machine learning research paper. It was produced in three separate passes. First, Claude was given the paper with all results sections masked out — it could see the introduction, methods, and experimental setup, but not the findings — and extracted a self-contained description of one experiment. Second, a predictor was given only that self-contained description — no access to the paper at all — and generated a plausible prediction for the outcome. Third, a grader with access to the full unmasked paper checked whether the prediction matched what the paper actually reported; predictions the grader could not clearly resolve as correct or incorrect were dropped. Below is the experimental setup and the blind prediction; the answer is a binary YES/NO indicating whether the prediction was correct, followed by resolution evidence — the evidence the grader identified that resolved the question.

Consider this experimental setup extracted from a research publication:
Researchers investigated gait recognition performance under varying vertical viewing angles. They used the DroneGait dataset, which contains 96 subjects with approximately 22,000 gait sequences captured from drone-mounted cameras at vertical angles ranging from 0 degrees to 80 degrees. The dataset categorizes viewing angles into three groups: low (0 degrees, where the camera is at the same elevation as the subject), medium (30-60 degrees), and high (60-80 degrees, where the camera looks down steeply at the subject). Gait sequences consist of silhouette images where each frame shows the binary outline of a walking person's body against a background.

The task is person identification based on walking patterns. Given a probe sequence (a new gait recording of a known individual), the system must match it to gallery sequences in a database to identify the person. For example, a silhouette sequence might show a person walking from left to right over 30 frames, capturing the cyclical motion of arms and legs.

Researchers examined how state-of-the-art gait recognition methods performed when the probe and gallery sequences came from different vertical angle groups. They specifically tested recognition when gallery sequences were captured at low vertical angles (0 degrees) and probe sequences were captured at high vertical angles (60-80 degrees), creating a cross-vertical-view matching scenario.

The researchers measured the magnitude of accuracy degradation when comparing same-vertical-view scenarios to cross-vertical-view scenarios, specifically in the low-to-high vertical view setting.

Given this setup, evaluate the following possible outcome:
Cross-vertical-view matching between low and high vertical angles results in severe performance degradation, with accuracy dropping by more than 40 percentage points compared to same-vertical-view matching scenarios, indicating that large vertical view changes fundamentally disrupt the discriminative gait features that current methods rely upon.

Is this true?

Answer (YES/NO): YES